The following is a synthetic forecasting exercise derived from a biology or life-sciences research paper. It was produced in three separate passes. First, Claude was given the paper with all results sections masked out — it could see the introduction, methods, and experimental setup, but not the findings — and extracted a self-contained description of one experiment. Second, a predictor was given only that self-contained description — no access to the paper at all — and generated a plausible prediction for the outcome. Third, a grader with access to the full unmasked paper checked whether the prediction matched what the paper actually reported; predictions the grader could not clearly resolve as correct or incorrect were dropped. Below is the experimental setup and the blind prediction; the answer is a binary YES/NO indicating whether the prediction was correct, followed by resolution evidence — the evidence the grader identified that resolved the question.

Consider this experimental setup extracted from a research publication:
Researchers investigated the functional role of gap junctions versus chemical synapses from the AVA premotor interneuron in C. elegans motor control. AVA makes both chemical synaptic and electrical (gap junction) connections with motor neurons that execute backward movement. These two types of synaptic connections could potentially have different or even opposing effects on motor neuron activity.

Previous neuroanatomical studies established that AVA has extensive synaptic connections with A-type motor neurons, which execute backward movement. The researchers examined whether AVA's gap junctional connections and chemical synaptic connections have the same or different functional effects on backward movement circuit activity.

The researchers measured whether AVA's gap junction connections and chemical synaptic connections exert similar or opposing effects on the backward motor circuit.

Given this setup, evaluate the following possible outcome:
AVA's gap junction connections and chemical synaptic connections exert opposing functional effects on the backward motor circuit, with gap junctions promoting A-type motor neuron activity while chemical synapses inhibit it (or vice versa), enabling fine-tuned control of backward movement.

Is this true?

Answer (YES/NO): YES